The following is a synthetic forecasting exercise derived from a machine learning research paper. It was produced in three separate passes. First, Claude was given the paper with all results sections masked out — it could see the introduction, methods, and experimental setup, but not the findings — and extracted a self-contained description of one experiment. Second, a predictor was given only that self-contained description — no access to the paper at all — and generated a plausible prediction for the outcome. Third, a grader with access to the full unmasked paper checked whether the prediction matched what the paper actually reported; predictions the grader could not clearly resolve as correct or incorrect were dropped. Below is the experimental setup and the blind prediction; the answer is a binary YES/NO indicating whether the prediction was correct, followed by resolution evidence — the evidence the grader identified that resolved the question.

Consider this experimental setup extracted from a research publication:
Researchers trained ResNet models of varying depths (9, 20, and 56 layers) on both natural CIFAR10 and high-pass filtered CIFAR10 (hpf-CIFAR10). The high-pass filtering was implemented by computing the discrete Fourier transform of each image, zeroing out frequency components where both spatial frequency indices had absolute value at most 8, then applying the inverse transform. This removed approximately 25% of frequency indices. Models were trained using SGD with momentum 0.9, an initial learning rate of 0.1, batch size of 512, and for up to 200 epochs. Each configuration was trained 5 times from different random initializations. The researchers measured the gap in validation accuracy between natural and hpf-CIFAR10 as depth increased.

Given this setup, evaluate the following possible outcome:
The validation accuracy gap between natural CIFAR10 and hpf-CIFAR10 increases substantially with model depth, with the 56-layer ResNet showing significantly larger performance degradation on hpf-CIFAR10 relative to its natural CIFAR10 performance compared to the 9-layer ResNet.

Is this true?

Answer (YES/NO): NO